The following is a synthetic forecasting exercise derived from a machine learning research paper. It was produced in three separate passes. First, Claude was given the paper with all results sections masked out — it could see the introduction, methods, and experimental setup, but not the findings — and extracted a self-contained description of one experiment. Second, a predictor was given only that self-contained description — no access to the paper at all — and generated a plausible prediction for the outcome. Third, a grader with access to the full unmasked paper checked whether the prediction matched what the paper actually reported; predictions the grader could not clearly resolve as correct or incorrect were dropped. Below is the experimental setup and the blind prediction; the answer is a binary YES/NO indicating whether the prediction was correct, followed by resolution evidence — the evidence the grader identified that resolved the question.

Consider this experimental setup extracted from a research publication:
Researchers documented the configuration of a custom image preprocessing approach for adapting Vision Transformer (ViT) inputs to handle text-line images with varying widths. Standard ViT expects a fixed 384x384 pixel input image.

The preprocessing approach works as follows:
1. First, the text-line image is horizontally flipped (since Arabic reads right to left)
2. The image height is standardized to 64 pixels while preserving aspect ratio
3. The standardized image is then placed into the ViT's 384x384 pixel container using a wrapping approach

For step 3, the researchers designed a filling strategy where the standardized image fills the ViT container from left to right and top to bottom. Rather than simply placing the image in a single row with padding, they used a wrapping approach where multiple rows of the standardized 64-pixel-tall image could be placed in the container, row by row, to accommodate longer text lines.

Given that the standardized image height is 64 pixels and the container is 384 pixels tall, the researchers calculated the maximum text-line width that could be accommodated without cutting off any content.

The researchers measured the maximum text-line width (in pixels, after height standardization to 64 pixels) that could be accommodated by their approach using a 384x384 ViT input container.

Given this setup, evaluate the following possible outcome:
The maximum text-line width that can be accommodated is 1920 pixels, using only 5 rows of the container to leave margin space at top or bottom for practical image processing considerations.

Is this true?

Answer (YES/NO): NO